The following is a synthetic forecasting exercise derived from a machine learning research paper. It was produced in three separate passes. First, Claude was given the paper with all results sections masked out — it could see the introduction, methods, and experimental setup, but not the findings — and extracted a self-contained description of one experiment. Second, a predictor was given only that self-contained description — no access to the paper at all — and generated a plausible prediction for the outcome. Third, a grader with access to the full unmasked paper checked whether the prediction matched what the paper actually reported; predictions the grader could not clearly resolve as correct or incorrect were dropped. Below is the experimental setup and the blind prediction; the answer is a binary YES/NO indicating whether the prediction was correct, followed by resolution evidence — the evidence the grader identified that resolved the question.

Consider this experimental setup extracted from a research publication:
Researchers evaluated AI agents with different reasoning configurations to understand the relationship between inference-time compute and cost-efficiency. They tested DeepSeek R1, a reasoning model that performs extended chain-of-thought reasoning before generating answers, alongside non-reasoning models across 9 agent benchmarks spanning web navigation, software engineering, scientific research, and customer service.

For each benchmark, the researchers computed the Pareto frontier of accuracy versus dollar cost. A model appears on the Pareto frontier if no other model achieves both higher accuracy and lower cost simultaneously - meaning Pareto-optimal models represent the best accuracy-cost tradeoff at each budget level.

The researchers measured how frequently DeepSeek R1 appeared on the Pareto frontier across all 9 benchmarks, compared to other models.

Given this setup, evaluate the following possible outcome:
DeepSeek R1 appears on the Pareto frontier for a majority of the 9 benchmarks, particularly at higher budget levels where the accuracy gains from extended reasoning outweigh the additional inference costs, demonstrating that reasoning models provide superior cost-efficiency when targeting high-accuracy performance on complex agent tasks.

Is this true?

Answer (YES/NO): NO